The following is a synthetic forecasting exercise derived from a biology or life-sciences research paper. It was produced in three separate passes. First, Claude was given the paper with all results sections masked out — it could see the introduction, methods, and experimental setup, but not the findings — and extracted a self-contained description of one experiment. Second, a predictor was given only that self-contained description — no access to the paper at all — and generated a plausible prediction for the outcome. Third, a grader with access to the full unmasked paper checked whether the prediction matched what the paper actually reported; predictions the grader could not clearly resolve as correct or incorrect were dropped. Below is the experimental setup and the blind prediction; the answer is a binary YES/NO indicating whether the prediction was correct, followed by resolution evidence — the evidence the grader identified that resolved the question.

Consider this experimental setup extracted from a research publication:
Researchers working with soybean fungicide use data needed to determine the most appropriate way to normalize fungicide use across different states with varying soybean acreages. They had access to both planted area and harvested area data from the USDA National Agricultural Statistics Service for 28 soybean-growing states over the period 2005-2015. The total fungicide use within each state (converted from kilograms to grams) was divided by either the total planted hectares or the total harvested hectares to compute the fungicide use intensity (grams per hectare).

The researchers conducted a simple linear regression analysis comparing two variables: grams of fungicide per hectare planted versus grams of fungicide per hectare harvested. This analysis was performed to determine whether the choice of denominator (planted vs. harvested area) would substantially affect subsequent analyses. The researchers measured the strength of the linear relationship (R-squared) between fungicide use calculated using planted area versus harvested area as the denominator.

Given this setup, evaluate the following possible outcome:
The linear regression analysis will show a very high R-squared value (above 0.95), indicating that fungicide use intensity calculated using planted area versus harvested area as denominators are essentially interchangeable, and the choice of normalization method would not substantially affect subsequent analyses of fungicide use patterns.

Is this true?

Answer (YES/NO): YES